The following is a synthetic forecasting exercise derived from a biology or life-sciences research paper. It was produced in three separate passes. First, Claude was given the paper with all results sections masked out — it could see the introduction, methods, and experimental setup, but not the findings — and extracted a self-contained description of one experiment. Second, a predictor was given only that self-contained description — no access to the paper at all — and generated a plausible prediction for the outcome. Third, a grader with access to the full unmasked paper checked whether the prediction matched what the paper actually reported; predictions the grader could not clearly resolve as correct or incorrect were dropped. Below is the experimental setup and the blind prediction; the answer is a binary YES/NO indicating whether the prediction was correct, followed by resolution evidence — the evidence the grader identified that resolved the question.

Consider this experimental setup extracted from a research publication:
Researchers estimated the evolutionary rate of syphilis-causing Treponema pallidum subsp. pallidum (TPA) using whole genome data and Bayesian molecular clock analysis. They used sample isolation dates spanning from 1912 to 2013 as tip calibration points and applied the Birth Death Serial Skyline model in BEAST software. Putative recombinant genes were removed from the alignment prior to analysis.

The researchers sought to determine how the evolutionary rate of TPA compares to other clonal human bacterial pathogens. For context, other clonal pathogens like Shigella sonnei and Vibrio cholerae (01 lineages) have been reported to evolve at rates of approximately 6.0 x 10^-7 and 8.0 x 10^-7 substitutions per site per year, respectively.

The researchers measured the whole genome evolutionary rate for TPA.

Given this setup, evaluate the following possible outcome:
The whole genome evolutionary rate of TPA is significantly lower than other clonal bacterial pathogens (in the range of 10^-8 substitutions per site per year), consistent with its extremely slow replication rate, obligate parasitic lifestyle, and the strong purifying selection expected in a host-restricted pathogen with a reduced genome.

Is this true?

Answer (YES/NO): NO